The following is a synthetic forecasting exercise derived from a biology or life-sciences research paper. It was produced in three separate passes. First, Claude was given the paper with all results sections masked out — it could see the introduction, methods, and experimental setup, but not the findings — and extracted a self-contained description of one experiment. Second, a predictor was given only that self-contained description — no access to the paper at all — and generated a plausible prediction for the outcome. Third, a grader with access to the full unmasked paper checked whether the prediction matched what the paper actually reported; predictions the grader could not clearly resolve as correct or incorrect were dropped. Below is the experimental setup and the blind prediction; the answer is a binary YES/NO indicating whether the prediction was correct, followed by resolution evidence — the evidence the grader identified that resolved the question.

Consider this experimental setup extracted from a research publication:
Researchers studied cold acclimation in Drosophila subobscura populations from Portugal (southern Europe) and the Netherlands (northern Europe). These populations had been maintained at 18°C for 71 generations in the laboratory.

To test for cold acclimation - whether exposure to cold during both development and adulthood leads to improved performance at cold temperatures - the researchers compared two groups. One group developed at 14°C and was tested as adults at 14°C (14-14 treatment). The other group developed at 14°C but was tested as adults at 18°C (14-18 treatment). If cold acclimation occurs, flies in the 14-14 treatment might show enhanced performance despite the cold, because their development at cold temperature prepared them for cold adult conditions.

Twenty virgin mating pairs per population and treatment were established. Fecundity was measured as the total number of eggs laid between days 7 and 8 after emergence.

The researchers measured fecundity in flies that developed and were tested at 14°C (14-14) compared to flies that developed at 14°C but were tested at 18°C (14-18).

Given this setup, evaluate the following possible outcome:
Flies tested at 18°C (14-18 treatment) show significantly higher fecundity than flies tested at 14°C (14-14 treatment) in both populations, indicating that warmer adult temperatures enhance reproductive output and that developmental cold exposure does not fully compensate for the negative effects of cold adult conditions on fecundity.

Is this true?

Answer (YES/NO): YES